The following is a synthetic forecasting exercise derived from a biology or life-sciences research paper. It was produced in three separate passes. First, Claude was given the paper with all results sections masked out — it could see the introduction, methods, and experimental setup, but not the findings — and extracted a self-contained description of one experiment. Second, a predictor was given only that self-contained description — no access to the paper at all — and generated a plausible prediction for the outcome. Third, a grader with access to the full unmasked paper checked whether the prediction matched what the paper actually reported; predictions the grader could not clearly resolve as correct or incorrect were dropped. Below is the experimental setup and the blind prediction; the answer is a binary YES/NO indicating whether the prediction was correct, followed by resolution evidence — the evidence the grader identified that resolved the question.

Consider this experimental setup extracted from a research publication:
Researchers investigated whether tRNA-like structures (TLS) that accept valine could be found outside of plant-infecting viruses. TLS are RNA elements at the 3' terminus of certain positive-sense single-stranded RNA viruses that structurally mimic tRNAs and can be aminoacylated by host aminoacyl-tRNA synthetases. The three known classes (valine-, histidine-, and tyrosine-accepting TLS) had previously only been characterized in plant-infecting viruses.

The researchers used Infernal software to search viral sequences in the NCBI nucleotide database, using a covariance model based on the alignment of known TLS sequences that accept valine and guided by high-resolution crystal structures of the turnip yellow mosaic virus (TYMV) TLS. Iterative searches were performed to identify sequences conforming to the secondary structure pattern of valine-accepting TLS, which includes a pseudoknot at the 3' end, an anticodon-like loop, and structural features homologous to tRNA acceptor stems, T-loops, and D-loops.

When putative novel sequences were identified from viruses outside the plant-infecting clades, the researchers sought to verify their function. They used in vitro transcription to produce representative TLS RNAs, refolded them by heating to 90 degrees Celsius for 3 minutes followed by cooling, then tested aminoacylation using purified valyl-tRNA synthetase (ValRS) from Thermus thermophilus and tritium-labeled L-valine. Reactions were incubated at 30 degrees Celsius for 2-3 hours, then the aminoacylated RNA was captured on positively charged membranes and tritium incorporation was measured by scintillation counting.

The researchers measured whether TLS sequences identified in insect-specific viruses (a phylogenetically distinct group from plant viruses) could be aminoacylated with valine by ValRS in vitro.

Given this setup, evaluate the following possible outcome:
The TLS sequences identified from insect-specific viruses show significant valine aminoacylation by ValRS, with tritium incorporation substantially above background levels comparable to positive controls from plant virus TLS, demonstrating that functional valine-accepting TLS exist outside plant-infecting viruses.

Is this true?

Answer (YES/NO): YES